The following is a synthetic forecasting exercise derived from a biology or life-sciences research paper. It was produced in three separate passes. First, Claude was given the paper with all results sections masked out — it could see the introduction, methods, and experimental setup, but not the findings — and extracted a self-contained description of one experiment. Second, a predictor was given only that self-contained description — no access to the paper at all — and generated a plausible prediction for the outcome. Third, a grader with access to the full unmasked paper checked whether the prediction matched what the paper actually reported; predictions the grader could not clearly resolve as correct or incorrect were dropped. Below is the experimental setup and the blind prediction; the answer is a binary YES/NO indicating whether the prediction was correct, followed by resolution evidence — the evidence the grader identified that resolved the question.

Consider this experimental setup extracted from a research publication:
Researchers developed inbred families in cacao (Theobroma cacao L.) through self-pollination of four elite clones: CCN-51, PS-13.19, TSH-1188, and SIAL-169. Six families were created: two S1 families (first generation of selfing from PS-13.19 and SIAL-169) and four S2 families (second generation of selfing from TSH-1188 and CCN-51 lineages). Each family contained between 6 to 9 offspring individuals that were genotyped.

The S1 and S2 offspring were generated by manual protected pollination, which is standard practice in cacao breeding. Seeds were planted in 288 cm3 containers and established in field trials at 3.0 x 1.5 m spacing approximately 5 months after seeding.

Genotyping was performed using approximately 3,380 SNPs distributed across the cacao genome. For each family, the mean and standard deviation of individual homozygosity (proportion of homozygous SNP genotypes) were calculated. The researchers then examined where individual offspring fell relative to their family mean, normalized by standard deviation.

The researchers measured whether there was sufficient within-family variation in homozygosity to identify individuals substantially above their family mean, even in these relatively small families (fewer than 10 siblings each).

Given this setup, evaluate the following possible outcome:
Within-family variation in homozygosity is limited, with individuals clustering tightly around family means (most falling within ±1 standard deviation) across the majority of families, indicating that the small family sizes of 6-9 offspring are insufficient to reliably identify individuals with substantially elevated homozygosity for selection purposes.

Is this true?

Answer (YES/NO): NO